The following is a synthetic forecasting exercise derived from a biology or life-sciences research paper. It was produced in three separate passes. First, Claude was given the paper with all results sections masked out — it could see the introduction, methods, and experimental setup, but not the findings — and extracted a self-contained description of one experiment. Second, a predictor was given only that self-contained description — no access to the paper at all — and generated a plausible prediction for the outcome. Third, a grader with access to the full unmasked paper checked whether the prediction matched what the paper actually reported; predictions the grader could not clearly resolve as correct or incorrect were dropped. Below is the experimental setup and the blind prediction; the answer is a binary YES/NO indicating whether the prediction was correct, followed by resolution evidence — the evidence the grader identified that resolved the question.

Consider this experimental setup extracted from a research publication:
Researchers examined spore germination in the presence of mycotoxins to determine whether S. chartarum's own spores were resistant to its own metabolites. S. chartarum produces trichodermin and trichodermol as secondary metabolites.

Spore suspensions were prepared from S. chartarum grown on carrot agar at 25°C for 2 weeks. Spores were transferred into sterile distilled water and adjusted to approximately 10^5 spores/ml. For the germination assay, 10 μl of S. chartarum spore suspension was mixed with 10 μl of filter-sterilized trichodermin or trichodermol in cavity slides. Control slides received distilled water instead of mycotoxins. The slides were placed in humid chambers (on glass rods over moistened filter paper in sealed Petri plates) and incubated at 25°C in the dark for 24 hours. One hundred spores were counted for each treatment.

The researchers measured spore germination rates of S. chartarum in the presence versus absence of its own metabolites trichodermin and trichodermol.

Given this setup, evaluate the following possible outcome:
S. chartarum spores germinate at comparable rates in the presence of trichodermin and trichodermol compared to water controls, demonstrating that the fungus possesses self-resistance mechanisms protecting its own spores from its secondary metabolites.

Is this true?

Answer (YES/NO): YES